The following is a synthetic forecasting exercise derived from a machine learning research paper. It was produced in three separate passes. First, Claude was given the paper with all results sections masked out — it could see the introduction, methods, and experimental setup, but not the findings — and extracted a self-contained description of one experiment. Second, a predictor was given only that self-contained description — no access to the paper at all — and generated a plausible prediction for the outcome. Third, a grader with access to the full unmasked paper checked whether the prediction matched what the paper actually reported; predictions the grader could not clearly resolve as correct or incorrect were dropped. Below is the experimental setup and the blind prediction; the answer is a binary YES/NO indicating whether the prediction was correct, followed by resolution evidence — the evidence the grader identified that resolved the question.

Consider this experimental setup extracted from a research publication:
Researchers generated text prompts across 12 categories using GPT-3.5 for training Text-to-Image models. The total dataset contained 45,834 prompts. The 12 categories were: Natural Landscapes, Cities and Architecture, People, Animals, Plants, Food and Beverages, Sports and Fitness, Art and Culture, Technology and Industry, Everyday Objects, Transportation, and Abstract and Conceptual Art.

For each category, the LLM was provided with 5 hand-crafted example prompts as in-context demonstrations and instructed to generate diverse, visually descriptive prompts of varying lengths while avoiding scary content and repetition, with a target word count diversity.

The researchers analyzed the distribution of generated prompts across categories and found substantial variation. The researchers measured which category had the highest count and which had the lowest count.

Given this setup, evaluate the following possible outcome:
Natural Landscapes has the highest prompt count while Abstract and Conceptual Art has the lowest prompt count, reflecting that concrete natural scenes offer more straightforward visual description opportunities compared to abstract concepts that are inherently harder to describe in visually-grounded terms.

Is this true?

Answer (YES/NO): NO